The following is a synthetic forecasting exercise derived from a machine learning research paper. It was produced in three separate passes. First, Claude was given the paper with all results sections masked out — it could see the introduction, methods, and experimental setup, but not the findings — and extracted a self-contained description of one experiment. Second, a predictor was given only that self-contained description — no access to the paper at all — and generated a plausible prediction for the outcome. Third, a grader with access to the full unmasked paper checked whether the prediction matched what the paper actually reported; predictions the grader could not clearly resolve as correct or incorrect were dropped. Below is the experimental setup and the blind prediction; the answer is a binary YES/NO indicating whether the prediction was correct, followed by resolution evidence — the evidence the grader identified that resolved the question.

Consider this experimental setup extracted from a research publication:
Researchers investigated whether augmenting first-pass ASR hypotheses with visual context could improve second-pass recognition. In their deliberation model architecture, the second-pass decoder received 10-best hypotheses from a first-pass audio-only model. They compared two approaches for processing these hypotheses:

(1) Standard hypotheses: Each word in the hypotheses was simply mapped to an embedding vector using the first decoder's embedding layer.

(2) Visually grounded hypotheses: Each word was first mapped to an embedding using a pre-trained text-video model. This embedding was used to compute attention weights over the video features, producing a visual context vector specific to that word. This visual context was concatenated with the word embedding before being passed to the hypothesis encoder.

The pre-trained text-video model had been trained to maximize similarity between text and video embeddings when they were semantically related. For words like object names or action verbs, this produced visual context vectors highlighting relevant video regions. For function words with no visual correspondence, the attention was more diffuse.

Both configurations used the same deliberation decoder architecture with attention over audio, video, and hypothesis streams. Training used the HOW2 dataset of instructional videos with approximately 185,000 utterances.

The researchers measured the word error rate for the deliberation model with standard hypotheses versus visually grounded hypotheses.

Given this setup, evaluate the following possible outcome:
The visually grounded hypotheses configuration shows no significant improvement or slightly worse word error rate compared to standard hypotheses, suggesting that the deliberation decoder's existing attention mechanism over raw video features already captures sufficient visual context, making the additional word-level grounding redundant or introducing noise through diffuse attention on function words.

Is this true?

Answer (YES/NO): NO